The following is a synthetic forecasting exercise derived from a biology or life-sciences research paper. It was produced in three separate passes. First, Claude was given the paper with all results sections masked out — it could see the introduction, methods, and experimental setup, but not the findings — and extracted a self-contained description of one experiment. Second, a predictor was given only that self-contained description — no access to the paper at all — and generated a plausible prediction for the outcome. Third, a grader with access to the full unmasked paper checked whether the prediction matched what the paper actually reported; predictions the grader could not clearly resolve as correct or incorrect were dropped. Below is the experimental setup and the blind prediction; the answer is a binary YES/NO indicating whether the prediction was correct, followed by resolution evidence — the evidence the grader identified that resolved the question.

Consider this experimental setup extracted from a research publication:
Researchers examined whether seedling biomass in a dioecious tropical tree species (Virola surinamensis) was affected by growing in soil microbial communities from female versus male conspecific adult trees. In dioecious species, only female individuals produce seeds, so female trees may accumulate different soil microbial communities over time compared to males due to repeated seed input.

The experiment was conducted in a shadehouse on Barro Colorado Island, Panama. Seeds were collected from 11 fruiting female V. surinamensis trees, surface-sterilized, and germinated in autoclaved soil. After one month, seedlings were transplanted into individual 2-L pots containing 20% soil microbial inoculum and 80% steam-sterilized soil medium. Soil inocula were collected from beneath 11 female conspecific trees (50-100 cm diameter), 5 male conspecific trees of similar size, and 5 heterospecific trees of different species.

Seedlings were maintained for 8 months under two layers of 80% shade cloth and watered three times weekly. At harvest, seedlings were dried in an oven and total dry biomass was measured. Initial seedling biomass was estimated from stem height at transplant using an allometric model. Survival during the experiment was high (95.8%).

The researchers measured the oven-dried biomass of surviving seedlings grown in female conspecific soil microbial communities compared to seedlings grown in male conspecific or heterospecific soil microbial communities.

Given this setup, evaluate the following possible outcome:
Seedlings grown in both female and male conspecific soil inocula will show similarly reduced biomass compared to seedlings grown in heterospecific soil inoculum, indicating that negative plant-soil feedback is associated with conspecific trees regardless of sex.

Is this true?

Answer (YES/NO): NO